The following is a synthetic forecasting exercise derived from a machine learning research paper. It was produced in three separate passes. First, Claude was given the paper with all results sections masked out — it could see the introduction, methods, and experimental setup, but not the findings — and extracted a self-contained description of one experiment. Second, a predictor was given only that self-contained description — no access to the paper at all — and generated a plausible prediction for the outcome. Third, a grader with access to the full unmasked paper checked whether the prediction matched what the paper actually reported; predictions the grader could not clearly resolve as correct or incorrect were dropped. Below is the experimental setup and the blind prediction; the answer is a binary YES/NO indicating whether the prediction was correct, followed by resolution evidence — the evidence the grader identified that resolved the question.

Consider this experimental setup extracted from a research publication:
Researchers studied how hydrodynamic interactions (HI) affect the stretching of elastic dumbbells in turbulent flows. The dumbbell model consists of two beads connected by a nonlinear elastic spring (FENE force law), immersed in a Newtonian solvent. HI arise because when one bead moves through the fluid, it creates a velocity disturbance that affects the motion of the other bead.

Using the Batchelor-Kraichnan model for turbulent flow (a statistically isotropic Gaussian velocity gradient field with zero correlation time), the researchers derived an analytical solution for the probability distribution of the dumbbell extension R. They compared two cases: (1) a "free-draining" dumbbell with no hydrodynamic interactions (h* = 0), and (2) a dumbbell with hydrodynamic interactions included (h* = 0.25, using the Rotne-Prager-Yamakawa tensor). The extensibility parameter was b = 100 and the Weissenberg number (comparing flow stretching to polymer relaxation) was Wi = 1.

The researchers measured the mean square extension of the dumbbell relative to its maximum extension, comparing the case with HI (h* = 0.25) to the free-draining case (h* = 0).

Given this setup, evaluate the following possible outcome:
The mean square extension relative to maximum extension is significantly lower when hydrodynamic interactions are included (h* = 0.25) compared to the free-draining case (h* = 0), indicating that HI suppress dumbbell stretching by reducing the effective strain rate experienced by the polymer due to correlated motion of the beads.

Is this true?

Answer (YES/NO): NO